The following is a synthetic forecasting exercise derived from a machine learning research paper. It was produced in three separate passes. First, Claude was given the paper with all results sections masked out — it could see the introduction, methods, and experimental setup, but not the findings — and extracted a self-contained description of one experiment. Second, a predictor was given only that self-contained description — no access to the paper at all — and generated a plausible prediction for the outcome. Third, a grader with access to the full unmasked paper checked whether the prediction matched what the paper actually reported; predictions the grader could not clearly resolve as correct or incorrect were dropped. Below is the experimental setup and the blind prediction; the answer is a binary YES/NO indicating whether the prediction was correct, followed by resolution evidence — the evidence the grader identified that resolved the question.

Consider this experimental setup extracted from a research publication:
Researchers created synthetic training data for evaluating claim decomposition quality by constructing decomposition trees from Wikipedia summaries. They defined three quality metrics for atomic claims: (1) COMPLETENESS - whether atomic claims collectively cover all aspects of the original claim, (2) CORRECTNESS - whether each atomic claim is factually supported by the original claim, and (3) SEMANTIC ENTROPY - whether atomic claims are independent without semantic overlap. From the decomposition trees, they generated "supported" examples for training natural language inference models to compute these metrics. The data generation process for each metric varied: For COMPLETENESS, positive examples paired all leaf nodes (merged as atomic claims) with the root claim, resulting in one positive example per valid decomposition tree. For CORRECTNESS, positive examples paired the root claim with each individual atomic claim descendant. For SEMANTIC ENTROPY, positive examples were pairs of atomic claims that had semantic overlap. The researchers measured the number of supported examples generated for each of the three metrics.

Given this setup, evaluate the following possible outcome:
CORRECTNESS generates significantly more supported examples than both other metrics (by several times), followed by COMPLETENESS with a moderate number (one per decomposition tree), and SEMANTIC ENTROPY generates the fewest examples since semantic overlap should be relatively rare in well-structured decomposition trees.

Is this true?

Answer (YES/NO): NO